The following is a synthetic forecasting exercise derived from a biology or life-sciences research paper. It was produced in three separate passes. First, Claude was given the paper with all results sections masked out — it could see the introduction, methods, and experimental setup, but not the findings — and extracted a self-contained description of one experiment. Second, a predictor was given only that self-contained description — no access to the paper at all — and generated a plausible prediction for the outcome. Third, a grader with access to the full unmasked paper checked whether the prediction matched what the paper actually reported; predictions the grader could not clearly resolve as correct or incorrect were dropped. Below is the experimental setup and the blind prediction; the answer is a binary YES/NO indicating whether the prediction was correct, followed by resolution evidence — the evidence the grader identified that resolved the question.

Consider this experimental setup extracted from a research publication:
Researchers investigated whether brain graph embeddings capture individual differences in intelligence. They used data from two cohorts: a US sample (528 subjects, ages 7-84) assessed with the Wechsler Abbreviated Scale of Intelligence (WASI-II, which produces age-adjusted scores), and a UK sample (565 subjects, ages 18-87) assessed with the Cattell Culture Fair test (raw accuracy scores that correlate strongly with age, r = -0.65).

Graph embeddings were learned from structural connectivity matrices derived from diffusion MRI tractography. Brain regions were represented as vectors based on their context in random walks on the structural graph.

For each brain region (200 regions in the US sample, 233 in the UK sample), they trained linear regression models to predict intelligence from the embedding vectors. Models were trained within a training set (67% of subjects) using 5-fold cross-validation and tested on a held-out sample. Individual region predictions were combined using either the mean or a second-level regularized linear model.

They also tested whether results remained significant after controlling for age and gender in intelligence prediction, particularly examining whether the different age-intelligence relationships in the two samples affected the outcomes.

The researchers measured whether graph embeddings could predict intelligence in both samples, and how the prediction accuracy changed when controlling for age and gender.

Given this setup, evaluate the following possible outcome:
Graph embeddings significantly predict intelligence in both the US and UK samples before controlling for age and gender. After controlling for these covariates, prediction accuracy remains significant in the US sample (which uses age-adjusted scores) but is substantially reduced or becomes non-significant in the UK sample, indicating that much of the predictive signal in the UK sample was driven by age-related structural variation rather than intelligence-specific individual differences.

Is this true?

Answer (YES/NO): YES